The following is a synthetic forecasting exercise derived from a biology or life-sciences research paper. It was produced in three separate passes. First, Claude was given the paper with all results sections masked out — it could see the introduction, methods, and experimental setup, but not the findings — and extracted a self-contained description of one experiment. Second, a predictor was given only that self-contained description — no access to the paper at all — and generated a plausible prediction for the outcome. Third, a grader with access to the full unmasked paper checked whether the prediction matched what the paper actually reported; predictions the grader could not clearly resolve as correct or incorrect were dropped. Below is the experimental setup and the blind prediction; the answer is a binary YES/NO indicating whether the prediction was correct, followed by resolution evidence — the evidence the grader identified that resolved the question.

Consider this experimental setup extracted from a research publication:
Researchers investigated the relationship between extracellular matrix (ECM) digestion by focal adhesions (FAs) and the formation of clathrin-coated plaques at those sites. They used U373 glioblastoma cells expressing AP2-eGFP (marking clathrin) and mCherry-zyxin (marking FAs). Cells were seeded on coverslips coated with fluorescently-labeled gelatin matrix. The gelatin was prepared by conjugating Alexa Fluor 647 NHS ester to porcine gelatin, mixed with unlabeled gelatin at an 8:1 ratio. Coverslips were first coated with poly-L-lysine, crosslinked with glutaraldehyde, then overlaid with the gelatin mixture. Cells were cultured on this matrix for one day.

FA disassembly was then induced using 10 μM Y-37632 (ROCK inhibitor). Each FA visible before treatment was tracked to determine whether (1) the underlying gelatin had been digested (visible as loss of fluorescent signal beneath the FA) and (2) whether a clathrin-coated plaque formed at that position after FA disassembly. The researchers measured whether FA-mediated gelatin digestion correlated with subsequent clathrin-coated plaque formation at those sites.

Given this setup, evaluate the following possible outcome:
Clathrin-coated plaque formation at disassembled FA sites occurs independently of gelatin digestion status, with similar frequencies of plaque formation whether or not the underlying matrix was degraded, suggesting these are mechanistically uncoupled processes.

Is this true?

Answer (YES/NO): NO